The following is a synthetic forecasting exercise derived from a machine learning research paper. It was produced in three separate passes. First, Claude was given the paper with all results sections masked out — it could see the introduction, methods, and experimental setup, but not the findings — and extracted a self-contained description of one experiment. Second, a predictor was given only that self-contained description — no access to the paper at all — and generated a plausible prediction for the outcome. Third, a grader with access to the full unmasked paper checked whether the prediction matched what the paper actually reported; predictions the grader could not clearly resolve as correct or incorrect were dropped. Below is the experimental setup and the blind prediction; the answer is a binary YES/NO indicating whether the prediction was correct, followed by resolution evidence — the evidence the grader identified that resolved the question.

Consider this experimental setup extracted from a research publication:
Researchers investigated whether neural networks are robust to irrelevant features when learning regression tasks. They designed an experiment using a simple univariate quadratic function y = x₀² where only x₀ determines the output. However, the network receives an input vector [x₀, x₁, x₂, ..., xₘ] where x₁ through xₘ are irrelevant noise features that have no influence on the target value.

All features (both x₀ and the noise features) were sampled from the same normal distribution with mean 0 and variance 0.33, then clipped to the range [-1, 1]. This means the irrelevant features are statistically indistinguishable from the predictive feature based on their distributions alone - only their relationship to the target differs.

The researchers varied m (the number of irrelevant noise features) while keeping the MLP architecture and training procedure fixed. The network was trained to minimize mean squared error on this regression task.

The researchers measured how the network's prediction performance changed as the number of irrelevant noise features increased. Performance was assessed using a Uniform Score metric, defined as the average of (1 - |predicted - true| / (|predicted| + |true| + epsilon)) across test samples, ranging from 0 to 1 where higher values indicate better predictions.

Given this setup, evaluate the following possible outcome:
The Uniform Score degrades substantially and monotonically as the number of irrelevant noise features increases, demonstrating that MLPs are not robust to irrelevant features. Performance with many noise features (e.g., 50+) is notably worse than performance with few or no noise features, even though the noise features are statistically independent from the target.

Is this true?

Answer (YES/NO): NO